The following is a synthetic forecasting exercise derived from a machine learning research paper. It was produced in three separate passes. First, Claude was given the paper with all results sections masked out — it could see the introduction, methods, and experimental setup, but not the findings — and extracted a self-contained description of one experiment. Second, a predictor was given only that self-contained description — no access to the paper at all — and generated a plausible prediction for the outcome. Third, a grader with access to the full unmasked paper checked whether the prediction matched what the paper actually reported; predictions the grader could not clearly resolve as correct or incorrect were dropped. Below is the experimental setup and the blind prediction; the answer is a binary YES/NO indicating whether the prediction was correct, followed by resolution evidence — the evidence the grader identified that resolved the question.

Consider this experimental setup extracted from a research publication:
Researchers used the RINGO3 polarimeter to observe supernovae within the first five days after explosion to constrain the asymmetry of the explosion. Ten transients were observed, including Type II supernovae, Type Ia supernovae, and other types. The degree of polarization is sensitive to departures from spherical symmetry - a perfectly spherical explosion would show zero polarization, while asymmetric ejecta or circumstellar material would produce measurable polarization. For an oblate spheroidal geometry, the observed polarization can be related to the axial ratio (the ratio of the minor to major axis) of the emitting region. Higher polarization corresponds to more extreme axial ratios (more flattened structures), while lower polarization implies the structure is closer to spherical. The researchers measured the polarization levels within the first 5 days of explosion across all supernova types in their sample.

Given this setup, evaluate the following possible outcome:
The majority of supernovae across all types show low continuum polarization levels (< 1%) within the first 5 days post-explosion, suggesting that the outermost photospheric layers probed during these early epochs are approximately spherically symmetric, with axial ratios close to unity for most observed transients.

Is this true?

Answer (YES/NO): NO